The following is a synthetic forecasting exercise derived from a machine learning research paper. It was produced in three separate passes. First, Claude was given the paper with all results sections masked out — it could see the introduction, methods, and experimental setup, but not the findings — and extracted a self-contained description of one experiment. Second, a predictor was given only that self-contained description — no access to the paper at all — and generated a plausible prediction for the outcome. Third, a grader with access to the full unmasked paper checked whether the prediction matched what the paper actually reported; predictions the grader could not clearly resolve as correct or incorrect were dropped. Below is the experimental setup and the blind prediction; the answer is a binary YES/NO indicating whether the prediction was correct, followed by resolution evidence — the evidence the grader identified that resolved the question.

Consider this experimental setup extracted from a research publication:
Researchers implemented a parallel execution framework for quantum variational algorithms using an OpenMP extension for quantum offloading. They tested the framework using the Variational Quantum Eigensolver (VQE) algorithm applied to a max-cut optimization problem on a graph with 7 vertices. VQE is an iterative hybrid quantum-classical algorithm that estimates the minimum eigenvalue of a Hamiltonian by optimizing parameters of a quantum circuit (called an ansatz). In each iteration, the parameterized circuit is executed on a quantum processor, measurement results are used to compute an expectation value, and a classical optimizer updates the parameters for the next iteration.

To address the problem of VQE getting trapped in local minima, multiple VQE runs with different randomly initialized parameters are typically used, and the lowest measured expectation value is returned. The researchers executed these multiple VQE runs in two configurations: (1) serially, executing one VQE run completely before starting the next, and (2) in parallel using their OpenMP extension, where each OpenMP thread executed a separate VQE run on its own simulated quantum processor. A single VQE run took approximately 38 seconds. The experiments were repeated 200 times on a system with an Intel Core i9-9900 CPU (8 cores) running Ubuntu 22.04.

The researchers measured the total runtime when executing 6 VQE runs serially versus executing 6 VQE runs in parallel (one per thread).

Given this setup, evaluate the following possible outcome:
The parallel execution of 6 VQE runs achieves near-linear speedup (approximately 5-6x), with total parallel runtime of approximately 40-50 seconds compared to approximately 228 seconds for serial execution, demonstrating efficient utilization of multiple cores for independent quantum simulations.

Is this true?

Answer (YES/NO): NO